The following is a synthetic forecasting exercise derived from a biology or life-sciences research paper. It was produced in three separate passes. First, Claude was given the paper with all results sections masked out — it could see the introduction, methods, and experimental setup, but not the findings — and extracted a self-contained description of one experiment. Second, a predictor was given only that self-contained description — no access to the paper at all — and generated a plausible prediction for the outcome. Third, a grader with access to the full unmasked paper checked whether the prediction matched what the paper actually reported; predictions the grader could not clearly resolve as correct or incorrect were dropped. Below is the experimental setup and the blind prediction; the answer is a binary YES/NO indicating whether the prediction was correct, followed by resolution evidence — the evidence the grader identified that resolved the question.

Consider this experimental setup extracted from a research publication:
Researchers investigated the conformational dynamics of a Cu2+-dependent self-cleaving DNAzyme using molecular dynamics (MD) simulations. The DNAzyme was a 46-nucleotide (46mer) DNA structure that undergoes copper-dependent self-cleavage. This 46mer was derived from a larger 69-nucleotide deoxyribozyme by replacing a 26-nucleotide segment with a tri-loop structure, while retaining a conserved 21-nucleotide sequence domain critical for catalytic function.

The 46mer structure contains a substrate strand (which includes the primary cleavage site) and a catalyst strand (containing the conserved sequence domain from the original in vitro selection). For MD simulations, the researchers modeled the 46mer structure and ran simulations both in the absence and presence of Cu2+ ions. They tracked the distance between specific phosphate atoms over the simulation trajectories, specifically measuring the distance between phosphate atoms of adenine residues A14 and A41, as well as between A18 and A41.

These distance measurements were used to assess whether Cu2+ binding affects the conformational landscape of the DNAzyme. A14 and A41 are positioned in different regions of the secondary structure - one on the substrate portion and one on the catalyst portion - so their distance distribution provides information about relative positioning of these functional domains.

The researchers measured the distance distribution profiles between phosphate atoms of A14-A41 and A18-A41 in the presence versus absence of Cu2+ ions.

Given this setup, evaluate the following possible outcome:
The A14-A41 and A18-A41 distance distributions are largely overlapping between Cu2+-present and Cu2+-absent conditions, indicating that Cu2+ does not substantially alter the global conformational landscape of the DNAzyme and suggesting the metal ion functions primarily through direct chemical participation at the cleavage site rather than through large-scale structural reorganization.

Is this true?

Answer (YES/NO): NO